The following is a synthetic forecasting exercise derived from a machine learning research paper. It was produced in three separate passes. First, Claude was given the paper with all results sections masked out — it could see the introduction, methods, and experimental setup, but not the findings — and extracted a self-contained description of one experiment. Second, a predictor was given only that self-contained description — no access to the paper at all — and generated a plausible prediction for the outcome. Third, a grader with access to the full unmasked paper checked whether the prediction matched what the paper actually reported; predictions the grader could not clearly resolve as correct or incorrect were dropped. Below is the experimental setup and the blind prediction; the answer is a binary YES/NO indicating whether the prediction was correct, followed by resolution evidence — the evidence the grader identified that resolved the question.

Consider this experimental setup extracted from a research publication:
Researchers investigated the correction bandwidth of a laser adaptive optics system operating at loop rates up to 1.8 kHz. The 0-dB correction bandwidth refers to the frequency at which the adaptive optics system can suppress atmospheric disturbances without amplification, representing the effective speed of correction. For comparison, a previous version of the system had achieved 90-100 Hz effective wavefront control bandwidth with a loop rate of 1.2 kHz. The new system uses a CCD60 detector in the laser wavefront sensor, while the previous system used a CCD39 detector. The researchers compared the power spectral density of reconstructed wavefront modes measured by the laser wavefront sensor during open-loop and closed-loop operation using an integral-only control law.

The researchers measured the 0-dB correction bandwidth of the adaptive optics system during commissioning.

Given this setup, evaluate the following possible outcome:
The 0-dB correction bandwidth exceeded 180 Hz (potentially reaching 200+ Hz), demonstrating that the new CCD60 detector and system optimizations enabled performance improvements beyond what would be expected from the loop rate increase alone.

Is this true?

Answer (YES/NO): NO